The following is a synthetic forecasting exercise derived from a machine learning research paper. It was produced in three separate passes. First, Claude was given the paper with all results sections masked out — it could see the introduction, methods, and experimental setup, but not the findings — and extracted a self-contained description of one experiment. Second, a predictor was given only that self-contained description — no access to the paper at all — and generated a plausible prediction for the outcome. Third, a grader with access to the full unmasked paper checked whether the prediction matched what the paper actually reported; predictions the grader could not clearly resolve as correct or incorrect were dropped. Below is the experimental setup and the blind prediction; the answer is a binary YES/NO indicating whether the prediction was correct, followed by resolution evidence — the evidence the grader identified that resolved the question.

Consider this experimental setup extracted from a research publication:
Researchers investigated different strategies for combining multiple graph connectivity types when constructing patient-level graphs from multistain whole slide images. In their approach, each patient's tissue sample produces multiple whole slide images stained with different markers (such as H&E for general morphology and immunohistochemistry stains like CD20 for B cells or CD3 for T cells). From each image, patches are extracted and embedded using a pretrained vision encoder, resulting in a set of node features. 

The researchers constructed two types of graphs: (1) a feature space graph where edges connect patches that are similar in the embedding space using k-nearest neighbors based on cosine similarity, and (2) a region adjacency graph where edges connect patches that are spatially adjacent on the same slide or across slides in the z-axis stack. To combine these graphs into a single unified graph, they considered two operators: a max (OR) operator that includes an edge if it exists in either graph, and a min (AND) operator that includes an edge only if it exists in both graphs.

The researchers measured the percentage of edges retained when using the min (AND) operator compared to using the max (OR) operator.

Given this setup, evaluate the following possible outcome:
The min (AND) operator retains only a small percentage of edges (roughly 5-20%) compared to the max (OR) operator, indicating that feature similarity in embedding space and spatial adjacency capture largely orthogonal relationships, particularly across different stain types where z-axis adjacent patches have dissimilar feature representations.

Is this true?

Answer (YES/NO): YES